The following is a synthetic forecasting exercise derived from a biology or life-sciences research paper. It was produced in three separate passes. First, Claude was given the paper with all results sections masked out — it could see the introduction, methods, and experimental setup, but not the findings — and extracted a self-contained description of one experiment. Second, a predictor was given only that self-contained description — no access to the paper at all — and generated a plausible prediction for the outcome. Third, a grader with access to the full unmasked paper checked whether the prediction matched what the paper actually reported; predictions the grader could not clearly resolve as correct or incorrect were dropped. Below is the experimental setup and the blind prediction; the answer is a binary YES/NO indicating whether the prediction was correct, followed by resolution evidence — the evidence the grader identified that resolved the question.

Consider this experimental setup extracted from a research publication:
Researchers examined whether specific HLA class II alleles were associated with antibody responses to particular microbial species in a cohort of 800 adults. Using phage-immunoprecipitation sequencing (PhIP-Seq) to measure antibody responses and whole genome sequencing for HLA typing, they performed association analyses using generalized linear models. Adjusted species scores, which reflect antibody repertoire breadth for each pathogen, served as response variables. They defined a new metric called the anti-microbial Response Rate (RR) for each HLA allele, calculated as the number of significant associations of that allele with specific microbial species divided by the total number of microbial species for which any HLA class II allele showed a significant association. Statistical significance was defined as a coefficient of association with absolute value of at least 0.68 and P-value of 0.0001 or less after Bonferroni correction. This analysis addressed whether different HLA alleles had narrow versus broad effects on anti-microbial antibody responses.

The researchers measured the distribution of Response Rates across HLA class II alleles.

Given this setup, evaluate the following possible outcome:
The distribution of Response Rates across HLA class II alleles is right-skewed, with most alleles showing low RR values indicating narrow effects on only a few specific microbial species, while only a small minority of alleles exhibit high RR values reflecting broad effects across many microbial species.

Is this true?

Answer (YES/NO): YES